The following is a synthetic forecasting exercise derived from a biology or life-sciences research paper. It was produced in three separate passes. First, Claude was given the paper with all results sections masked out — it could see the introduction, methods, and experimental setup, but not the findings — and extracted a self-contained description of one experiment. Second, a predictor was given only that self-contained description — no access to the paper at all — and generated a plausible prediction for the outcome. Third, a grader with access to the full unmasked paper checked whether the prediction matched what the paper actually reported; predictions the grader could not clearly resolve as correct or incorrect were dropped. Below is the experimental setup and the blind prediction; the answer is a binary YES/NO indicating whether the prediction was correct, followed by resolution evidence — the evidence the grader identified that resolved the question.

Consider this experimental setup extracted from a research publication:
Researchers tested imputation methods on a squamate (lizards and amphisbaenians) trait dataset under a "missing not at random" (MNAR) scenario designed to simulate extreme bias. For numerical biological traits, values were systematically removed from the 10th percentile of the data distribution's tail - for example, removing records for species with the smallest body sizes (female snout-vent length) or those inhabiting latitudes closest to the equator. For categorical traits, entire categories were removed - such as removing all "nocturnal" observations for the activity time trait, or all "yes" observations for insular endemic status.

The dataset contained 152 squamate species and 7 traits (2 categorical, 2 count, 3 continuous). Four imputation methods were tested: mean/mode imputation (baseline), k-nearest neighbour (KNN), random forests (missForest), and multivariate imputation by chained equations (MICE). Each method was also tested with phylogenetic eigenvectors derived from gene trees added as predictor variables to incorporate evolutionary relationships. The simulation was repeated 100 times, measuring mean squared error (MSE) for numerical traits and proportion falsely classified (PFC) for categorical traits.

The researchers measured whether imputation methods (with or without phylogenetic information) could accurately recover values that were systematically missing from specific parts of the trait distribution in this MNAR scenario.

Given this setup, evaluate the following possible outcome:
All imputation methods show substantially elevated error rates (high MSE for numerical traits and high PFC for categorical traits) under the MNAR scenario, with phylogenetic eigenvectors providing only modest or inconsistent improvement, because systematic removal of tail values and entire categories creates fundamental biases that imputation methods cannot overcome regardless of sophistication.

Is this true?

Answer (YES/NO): YES